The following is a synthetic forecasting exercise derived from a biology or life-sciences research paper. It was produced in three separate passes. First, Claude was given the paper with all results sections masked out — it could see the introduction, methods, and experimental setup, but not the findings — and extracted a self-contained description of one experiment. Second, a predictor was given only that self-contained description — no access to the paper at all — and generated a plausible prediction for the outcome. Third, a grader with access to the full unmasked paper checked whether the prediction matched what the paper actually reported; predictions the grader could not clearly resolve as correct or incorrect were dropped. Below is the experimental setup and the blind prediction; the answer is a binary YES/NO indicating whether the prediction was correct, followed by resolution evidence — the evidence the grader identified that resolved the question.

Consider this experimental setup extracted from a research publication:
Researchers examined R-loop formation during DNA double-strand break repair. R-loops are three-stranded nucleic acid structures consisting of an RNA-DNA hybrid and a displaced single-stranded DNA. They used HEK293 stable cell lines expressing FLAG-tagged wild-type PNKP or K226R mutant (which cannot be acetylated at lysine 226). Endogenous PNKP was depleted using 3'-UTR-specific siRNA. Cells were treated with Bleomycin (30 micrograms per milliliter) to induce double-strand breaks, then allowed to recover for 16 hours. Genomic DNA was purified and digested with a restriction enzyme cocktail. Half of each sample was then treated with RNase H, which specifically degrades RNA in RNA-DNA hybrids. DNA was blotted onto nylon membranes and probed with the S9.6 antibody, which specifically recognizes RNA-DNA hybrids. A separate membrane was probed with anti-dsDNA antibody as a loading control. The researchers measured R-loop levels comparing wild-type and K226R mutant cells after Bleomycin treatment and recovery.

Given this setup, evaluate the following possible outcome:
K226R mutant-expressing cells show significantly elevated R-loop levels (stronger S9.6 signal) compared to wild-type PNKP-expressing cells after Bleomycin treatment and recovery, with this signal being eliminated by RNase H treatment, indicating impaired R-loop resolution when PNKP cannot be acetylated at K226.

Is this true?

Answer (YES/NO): YES